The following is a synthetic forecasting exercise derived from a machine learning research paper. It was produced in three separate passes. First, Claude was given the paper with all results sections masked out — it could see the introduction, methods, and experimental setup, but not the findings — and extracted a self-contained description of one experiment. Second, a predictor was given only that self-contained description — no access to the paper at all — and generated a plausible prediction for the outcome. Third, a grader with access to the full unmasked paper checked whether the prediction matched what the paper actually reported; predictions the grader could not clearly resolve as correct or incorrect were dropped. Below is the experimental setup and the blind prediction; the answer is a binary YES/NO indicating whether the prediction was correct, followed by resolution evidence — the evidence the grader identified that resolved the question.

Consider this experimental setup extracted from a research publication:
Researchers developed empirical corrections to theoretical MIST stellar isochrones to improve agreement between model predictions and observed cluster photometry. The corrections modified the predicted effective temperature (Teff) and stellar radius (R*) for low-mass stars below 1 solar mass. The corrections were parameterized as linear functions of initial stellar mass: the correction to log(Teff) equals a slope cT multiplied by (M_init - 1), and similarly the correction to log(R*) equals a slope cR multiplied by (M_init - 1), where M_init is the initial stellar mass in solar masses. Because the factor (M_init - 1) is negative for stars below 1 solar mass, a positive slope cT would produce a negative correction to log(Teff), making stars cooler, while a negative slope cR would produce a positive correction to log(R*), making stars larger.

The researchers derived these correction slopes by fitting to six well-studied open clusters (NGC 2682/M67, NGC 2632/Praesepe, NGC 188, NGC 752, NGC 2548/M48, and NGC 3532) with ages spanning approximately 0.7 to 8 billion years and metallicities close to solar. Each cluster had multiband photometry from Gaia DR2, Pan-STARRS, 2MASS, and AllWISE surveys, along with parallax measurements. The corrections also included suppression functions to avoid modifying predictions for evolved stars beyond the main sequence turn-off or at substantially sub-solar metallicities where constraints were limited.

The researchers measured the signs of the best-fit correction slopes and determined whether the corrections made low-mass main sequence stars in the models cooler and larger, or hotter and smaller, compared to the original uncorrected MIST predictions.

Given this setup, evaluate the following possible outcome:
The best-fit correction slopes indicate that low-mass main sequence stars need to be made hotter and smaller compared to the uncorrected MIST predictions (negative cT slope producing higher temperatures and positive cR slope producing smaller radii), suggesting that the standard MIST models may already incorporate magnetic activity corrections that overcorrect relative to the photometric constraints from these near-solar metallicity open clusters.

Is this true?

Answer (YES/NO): NO